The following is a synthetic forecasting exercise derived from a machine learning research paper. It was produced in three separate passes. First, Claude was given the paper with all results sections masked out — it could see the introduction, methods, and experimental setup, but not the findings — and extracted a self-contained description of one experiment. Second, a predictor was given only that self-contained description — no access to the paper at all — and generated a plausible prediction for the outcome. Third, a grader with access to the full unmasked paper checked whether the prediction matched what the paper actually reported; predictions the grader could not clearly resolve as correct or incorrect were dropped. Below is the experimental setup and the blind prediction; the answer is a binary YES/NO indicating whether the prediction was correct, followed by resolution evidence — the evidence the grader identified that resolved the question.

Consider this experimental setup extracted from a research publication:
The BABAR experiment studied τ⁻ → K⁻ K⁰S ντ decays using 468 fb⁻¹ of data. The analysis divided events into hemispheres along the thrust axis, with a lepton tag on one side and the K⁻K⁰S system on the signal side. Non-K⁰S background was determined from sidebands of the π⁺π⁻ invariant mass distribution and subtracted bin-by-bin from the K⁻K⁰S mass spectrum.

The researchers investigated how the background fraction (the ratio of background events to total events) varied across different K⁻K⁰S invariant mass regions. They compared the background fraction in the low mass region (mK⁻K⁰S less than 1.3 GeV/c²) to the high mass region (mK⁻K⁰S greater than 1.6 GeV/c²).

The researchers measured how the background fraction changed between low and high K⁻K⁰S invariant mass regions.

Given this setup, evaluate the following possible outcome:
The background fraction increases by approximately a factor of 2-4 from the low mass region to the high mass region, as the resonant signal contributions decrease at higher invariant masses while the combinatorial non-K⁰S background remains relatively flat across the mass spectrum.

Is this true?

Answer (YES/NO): NO